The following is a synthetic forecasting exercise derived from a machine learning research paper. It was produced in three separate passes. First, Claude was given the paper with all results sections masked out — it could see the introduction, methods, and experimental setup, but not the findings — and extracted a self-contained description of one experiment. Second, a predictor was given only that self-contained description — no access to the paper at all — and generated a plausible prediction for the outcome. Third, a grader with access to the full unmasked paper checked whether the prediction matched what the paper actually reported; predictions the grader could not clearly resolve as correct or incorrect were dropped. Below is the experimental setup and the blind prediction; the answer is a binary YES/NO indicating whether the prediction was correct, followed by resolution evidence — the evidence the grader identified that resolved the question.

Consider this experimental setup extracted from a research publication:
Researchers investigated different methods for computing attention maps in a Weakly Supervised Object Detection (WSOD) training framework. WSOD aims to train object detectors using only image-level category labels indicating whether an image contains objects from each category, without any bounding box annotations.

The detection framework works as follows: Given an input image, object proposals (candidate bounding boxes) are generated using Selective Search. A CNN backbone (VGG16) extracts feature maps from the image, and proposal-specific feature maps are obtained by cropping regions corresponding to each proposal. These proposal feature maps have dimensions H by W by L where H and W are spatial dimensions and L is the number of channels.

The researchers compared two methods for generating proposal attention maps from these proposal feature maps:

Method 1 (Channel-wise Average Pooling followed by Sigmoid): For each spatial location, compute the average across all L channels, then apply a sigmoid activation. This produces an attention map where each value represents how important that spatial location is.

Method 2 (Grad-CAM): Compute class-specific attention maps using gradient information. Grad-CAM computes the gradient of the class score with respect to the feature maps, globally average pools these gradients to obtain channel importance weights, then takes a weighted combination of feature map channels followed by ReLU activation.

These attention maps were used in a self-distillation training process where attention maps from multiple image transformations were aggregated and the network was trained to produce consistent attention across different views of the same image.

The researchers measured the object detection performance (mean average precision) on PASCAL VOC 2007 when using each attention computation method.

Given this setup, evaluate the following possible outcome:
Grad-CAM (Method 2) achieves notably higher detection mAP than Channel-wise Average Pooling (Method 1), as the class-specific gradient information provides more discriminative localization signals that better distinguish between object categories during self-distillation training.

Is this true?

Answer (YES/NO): NO